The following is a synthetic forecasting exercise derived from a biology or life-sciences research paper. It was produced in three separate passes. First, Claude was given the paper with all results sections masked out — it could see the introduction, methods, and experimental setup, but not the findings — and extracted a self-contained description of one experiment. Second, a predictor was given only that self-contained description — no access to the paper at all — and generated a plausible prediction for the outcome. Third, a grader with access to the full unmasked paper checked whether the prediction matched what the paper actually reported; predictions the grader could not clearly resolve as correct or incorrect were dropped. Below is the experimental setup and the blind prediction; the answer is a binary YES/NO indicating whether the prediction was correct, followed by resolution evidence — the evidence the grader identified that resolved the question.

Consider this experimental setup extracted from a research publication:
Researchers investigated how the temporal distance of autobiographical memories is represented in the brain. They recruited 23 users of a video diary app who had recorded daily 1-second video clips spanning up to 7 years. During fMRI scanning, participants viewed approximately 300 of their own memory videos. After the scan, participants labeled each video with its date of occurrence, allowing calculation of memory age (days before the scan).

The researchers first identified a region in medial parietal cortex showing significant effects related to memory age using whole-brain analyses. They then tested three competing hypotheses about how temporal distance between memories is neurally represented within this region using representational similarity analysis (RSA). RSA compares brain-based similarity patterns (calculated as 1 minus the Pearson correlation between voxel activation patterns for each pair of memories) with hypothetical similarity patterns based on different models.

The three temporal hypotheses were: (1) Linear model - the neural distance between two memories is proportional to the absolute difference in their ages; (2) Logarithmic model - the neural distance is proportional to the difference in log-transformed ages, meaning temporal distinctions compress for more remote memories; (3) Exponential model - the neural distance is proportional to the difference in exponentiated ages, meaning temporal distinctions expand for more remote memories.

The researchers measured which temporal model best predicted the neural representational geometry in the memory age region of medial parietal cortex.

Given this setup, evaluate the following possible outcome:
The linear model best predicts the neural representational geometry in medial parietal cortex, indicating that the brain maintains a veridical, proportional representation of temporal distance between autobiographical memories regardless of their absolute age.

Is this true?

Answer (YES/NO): NO